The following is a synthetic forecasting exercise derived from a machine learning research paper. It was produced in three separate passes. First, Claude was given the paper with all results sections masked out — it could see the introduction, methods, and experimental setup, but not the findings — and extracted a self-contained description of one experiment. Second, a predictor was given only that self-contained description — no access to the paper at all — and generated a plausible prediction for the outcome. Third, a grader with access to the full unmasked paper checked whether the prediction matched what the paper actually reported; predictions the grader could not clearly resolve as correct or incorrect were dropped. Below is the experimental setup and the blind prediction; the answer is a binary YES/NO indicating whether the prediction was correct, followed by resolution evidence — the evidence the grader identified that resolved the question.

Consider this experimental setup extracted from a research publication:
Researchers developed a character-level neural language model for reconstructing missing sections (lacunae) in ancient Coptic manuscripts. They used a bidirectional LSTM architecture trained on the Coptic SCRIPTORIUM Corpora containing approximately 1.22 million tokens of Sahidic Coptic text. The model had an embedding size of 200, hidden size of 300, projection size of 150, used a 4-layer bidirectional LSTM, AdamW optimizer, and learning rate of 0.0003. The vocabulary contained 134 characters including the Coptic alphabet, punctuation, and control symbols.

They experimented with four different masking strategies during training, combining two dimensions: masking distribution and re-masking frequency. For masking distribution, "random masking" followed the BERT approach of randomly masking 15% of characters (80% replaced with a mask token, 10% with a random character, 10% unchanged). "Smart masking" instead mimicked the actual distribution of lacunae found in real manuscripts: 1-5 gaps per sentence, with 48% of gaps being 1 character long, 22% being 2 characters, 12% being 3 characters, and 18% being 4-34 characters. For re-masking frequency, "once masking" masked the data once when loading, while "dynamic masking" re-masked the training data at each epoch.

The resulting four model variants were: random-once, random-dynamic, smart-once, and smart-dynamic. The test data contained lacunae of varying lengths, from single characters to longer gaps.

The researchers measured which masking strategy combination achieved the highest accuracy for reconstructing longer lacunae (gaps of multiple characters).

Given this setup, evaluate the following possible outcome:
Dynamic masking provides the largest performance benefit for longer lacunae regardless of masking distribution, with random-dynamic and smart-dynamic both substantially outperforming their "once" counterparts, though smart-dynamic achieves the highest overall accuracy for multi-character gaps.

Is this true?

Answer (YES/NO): NO